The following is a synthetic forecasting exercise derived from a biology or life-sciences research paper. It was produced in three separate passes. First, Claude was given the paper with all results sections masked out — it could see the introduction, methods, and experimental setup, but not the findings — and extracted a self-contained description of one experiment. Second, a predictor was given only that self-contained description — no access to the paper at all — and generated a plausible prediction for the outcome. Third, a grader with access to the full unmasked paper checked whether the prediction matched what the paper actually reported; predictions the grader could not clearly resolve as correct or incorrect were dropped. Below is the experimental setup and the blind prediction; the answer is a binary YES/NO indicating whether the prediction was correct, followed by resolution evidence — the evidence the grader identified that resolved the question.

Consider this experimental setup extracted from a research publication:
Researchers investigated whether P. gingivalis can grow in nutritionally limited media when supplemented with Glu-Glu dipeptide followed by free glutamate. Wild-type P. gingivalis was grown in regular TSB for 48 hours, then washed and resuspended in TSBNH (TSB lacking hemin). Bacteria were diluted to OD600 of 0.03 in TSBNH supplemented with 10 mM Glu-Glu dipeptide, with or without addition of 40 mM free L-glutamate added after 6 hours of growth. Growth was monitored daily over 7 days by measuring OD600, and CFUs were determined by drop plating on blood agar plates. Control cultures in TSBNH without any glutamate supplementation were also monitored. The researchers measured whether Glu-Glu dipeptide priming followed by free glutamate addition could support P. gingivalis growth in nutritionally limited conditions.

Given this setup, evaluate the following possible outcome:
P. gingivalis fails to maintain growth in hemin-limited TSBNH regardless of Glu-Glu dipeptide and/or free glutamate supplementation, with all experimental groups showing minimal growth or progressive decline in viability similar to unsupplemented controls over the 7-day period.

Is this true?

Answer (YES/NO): NO